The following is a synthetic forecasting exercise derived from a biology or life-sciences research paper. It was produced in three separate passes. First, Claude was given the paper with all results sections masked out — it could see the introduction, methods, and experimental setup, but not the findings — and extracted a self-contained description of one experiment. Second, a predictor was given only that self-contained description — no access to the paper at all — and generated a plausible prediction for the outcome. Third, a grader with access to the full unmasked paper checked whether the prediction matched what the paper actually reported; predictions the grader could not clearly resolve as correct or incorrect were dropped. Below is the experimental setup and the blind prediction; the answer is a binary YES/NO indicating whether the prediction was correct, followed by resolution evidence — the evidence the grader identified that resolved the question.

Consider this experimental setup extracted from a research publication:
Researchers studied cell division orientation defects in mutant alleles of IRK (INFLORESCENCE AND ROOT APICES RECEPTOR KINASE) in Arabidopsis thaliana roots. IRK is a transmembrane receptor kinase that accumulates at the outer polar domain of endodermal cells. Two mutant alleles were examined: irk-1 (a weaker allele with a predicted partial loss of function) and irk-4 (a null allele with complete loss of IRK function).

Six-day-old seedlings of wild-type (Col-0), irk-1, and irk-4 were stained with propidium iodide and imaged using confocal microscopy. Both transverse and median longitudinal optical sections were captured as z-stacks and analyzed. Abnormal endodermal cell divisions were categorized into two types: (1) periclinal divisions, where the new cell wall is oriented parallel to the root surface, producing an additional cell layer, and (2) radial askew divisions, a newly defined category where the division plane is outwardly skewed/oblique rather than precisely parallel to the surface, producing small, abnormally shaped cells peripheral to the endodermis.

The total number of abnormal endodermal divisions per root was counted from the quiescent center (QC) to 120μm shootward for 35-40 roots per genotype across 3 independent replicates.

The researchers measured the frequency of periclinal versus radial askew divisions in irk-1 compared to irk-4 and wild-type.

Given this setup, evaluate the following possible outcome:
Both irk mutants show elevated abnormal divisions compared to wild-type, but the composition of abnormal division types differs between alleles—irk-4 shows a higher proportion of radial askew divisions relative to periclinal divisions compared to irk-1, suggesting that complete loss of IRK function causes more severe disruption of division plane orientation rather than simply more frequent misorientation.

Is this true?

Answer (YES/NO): YES